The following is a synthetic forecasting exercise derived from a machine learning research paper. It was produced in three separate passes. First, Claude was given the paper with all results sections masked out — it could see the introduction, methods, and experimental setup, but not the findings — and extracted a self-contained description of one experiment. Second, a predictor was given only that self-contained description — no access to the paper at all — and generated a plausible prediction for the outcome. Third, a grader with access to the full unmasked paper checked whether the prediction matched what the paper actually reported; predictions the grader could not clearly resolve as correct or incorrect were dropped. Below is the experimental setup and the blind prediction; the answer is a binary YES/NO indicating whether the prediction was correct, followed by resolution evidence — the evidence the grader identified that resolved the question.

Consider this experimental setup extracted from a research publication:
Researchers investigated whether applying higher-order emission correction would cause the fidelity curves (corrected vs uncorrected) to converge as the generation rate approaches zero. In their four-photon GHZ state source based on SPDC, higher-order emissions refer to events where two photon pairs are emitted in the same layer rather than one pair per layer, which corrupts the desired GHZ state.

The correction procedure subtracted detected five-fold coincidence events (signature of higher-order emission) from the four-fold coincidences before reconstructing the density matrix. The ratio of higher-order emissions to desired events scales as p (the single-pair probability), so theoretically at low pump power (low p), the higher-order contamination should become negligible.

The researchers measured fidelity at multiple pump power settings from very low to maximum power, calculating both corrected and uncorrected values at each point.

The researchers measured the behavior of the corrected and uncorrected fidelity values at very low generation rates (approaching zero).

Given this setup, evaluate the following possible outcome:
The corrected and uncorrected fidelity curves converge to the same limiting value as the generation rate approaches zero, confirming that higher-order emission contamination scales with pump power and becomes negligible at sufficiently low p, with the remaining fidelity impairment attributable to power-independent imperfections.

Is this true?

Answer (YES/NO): YES